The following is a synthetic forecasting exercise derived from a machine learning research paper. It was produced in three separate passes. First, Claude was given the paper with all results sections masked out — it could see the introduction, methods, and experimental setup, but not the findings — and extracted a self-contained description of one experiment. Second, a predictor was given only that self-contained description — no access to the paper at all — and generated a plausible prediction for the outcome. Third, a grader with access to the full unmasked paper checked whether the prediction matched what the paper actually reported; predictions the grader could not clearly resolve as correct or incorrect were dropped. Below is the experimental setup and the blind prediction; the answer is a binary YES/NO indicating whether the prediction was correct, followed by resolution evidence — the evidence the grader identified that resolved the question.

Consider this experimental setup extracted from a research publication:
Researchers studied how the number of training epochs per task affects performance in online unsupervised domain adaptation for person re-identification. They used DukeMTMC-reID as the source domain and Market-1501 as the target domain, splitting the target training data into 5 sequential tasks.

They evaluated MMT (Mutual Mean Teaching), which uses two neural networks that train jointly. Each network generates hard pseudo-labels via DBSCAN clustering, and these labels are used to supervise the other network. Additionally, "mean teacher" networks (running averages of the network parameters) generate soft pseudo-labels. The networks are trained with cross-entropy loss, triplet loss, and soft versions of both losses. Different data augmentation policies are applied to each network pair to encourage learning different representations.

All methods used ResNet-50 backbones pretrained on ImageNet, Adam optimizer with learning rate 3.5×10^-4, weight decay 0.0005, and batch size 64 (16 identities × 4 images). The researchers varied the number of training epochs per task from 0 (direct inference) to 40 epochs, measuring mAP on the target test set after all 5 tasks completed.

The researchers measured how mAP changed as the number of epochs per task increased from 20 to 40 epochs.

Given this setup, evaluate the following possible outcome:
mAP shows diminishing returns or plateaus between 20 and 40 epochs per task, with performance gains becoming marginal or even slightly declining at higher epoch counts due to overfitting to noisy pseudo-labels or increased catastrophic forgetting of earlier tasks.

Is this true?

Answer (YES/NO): YES